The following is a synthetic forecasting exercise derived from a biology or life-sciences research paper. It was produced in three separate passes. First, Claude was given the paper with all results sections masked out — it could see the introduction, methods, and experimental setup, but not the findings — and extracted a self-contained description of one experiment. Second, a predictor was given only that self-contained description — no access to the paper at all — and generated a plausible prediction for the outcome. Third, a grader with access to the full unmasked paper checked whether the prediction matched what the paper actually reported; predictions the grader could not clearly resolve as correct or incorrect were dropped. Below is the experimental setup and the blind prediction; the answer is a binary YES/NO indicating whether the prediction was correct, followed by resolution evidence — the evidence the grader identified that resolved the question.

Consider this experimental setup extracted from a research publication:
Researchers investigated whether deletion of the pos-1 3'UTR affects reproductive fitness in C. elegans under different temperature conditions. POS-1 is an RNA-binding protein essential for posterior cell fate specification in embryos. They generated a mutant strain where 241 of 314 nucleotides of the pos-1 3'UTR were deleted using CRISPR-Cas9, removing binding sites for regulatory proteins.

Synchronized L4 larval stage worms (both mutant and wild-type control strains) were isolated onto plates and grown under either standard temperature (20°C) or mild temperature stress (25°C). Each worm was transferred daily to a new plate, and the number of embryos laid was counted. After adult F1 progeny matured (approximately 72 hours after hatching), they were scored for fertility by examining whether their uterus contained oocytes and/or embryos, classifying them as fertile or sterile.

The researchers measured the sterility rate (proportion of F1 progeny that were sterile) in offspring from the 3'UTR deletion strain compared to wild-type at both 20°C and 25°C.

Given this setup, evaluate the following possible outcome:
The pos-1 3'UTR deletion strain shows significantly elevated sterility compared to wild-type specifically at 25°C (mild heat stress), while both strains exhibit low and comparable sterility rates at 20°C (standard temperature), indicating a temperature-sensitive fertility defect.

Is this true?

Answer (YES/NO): NO